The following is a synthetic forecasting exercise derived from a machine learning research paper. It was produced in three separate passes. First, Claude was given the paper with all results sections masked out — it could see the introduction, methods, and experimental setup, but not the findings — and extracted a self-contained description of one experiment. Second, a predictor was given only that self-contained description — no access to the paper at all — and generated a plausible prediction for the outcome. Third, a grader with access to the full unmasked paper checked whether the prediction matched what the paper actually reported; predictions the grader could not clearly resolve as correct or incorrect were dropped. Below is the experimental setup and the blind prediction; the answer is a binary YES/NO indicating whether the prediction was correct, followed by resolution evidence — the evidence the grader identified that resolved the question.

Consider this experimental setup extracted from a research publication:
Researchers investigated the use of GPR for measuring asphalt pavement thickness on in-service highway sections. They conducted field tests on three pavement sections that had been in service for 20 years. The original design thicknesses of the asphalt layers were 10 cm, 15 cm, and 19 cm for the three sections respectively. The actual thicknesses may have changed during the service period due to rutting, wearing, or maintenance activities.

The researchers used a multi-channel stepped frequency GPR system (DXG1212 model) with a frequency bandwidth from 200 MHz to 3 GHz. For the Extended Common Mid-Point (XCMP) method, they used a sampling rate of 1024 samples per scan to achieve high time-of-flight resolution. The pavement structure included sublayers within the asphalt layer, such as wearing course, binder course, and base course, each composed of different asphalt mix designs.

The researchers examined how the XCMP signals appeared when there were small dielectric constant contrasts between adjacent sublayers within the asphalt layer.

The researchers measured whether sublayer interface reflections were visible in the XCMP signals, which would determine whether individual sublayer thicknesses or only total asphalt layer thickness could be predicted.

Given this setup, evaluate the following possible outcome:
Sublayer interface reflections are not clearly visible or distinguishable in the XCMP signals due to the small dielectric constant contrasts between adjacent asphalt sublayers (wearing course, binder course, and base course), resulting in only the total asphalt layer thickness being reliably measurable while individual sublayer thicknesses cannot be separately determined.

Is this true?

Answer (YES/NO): YES